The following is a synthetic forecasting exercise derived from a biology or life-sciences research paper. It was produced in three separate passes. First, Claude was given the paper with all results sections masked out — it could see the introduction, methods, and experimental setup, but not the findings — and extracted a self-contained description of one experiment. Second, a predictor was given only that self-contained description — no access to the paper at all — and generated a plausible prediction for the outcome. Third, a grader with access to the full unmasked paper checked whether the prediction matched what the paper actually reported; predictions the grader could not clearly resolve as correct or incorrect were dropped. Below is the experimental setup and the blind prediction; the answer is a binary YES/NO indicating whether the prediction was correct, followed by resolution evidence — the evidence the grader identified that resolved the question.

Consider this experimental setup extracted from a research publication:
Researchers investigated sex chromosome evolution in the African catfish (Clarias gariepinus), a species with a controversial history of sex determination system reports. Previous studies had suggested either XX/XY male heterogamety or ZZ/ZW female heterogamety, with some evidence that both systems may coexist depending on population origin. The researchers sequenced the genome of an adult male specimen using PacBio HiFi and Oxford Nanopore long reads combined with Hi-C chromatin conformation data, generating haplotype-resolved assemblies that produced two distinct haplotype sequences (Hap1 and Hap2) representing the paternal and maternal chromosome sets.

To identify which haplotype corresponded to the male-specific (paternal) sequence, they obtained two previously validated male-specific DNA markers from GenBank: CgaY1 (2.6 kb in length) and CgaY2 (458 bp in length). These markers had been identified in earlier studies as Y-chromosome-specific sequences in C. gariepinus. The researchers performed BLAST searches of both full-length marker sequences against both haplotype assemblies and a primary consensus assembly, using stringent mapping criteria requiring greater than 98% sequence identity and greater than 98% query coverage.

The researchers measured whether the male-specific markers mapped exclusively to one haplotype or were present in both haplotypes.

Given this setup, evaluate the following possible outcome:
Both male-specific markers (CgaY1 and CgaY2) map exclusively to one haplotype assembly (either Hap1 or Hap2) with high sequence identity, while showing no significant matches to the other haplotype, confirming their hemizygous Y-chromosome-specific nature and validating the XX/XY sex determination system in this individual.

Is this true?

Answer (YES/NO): NO